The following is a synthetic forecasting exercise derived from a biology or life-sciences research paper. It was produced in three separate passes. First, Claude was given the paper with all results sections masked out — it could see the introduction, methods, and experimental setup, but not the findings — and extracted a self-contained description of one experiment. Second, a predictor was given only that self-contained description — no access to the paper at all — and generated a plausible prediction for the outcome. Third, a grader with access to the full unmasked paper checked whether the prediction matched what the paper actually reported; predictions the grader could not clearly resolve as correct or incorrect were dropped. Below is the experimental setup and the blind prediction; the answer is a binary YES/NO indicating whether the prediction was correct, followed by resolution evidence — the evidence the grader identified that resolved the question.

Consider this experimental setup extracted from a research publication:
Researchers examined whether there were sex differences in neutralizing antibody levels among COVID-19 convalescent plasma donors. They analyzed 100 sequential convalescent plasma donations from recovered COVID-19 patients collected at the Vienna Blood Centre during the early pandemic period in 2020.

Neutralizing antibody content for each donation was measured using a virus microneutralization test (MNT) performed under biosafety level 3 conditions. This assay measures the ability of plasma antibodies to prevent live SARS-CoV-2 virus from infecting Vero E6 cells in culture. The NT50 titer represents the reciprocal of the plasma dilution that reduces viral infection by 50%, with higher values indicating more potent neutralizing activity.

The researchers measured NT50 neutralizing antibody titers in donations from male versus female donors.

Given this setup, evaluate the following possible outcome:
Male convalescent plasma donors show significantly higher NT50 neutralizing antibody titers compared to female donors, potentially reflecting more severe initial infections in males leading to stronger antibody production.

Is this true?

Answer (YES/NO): YES